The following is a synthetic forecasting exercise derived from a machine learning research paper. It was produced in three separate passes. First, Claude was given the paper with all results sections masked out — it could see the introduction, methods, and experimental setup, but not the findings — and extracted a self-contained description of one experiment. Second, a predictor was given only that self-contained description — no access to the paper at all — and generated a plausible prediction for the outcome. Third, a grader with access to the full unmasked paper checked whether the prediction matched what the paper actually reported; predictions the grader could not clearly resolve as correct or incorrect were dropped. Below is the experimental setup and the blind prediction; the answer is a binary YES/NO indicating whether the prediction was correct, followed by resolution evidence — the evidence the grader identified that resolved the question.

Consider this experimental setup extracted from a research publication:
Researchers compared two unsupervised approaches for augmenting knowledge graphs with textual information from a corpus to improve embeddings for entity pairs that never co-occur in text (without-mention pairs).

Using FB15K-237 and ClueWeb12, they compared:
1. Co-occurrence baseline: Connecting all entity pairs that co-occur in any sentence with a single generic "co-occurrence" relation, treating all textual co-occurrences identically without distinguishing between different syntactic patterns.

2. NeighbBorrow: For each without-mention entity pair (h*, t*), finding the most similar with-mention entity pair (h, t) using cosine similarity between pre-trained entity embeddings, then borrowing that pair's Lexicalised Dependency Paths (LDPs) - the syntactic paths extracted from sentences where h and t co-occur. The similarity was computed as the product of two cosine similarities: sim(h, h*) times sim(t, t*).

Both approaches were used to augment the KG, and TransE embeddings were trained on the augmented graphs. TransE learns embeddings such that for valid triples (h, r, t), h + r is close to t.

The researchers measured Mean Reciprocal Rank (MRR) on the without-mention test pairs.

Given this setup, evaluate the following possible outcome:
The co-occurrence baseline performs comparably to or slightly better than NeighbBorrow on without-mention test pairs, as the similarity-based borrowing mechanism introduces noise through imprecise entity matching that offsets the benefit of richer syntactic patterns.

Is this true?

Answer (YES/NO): YES